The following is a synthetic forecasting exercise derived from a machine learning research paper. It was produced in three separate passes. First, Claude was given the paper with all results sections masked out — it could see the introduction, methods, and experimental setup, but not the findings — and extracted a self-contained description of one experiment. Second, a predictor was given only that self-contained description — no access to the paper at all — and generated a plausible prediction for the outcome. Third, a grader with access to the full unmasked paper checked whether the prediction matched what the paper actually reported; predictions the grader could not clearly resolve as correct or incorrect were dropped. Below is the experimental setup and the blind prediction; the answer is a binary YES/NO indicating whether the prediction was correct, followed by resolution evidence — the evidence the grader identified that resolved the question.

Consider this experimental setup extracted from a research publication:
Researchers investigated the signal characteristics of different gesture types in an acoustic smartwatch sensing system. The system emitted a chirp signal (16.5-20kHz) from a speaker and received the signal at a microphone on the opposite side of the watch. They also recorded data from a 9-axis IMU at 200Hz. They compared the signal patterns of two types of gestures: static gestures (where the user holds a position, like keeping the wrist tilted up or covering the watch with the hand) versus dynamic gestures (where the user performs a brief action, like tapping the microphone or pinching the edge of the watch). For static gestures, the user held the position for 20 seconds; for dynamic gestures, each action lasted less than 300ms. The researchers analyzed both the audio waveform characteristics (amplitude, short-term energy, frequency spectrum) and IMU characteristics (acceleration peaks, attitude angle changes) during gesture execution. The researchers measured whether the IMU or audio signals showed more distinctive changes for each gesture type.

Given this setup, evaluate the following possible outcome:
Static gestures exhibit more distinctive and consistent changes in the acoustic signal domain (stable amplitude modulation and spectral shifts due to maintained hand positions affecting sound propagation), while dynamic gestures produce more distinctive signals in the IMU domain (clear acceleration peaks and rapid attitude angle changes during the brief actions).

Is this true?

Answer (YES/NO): NO